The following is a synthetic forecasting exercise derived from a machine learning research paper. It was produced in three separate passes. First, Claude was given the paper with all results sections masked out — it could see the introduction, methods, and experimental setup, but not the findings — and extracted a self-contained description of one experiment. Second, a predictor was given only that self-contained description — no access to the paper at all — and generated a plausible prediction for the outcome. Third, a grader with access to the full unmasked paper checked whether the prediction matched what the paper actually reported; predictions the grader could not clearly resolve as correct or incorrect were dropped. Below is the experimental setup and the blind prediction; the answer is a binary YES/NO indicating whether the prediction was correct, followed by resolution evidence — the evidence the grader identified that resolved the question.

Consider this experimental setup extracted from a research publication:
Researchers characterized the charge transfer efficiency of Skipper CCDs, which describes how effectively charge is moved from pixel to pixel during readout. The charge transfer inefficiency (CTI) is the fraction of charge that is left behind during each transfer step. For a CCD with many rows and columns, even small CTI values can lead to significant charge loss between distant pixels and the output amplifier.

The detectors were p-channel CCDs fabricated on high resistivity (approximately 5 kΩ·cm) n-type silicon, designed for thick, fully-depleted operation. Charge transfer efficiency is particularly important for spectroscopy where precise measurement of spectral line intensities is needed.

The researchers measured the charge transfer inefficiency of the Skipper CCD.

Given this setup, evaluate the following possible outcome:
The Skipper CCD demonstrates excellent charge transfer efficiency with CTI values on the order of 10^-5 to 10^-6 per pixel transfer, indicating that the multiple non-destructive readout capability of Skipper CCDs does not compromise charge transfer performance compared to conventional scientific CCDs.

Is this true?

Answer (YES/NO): NO